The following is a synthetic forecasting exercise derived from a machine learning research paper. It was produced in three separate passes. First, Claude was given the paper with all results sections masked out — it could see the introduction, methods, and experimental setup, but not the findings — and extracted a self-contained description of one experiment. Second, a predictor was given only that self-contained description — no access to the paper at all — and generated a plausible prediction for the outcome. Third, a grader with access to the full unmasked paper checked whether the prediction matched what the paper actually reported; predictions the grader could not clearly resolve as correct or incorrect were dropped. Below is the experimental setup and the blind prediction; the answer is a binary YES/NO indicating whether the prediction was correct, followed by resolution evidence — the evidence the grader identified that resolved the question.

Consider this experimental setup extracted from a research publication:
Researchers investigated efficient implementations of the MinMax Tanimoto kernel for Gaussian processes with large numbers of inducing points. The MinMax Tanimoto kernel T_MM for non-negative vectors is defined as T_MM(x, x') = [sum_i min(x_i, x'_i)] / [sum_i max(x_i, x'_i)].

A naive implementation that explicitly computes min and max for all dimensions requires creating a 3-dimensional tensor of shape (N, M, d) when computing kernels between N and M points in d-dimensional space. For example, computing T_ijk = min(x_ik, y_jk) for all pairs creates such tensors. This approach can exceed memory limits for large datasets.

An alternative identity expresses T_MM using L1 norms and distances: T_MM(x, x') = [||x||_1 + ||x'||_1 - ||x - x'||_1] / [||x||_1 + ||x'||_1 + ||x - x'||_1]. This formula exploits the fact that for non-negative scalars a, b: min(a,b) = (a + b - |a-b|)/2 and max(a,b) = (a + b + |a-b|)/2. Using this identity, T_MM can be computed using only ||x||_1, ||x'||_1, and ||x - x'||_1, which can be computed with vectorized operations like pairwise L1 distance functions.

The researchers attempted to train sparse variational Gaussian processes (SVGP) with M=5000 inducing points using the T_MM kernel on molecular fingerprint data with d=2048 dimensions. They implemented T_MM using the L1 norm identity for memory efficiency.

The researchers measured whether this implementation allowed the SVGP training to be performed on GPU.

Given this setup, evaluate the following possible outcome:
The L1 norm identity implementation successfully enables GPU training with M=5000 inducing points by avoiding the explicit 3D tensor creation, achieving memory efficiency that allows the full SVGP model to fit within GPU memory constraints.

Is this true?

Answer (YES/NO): NO